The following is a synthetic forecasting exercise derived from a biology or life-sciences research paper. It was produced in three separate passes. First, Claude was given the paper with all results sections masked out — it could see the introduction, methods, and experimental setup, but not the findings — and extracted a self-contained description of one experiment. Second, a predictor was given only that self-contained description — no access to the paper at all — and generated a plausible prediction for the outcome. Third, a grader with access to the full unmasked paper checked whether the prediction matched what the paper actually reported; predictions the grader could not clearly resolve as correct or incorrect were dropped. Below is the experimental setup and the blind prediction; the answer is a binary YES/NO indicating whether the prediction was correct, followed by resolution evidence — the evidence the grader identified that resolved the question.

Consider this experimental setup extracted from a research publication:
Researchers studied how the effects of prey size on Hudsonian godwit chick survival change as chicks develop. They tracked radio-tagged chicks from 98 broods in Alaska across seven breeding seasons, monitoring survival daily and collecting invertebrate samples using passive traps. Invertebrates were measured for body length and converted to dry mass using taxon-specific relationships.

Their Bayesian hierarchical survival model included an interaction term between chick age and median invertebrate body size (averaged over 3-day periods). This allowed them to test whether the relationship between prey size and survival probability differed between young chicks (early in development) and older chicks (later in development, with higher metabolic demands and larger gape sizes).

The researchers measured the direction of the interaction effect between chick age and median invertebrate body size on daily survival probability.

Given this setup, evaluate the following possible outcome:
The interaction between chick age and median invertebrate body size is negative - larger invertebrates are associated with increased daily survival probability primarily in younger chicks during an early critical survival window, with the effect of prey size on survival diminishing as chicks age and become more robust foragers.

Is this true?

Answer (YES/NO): NO